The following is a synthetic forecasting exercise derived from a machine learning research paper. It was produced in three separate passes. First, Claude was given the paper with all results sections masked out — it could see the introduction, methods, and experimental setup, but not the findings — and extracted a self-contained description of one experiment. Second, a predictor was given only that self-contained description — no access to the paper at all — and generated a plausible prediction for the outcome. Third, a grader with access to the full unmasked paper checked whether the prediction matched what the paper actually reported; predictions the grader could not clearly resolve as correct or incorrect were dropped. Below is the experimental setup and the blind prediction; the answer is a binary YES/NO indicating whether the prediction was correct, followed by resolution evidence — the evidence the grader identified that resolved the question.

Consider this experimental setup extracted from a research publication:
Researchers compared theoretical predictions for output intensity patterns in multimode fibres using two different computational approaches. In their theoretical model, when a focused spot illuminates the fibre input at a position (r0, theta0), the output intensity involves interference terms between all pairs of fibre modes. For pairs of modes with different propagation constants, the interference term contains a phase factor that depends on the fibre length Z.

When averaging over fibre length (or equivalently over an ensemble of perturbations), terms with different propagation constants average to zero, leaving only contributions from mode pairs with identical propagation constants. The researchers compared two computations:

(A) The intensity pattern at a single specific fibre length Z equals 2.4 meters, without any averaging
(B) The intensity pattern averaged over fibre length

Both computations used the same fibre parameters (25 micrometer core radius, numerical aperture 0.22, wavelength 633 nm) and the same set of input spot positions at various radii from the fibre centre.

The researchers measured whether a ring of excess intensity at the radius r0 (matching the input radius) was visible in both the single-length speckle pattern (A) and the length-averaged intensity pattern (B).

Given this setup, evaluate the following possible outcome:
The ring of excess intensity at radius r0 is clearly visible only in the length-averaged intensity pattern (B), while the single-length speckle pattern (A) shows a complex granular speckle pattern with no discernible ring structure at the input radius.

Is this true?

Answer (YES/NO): NO